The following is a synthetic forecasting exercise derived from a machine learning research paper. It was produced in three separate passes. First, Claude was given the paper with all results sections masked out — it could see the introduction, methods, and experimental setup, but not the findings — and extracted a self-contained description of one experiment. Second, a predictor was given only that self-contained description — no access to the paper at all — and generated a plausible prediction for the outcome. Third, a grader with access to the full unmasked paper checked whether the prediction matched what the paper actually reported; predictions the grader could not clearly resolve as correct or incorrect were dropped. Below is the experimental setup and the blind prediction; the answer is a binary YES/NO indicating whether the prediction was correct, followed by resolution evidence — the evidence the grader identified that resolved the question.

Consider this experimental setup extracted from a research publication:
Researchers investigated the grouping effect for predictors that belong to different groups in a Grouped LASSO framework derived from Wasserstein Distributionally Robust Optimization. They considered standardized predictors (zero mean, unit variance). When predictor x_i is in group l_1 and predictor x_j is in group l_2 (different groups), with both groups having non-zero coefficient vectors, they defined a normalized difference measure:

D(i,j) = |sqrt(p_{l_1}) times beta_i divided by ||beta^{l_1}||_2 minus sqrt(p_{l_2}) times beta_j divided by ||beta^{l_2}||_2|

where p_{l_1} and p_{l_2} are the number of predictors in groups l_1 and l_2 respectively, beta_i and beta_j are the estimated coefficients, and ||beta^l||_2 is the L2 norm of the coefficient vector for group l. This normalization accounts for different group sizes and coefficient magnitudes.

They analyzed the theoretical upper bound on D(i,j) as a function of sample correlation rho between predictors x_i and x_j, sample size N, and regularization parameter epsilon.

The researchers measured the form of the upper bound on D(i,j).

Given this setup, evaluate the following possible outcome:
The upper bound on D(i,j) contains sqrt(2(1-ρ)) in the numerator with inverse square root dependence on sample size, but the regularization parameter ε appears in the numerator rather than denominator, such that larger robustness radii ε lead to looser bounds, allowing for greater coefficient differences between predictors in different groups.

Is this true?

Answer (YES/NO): NO